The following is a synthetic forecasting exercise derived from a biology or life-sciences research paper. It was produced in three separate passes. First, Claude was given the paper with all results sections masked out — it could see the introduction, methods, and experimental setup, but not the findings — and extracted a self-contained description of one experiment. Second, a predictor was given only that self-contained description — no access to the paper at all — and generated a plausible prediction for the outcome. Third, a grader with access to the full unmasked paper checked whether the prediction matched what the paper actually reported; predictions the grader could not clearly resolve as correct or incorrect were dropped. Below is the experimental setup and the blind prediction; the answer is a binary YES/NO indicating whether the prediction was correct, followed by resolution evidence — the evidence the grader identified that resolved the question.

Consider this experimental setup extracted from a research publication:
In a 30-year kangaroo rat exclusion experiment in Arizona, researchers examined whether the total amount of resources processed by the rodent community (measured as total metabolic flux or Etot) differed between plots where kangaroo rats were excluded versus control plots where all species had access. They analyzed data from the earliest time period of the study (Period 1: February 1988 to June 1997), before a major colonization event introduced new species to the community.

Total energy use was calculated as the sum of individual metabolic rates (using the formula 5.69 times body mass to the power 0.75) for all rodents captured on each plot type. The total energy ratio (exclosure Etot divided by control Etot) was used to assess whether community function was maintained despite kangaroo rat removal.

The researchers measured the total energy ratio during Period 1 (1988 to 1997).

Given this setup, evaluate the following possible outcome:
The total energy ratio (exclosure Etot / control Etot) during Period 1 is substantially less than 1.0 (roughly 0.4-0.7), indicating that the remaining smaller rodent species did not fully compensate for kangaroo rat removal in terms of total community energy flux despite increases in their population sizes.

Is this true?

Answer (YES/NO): NO